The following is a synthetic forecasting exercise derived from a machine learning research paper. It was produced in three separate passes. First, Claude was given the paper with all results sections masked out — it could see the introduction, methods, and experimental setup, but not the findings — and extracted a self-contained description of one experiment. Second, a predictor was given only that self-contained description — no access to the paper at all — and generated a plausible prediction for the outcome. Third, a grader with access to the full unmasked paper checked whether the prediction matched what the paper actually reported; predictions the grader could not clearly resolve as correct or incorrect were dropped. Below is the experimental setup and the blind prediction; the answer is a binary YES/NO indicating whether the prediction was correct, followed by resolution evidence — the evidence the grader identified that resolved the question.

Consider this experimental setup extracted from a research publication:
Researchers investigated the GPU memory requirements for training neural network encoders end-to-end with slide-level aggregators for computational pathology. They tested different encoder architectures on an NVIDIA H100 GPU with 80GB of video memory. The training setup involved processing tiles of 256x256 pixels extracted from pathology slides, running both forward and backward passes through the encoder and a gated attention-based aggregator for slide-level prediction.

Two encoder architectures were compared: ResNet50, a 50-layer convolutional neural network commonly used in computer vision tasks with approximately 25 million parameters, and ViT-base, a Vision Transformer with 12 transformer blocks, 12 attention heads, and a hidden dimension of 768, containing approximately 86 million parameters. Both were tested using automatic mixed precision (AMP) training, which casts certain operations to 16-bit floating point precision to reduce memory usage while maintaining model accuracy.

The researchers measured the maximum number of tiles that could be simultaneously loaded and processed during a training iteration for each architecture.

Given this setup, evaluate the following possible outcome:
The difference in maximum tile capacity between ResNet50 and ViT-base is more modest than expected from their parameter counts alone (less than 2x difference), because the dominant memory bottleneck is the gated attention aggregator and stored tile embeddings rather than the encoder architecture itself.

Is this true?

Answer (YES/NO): NO